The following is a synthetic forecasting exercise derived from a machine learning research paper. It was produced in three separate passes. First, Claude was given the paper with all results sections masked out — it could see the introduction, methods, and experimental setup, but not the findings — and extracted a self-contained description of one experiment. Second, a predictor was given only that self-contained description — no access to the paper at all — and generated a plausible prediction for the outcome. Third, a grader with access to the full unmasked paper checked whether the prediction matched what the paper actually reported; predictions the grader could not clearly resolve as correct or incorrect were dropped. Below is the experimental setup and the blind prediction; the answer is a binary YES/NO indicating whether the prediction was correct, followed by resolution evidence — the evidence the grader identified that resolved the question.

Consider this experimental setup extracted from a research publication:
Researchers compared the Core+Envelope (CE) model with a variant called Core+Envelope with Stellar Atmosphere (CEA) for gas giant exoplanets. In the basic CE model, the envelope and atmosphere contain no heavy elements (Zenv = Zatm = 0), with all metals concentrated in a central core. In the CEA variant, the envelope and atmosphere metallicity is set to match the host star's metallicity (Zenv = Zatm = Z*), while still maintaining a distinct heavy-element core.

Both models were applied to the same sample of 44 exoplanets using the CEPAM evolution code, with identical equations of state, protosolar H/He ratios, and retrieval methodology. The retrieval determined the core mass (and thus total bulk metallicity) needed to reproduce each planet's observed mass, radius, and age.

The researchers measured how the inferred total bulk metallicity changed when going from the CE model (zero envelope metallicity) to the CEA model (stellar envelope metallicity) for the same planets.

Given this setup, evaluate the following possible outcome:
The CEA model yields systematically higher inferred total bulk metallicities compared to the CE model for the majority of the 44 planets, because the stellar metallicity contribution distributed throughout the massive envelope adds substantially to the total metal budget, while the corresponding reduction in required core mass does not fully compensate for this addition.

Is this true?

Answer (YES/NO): YES